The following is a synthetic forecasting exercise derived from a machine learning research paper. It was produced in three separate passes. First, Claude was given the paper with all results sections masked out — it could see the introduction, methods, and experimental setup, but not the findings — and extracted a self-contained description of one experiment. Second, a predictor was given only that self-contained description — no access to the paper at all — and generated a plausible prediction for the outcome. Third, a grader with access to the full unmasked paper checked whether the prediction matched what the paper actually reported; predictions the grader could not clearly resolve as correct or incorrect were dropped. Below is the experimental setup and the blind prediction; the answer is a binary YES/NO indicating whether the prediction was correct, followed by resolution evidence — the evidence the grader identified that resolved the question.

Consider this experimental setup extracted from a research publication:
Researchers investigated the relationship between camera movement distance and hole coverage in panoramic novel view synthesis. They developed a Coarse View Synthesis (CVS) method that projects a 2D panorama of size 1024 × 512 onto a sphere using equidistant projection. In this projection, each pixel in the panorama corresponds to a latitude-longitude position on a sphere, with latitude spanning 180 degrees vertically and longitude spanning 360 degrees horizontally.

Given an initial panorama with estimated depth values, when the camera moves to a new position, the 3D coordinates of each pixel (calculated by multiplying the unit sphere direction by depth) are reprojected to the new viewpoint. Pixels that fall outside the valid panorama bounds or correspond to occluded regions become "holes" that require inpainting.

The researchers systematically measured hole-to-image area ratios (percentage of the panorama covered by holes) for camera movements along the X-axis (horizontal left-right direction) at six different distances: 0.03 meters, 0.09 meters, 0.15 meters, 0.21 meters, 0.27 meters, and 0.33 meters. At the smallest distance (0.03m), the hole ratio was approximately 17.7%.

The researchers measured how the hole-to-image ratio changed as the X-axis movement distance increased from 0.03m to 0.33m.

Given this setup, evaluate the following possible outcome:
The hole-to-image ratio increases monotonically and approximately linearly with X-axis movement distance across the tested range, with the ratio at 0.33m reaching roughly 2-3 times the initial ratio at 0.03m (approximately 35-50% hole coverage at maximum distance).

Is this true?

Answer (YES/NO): NO